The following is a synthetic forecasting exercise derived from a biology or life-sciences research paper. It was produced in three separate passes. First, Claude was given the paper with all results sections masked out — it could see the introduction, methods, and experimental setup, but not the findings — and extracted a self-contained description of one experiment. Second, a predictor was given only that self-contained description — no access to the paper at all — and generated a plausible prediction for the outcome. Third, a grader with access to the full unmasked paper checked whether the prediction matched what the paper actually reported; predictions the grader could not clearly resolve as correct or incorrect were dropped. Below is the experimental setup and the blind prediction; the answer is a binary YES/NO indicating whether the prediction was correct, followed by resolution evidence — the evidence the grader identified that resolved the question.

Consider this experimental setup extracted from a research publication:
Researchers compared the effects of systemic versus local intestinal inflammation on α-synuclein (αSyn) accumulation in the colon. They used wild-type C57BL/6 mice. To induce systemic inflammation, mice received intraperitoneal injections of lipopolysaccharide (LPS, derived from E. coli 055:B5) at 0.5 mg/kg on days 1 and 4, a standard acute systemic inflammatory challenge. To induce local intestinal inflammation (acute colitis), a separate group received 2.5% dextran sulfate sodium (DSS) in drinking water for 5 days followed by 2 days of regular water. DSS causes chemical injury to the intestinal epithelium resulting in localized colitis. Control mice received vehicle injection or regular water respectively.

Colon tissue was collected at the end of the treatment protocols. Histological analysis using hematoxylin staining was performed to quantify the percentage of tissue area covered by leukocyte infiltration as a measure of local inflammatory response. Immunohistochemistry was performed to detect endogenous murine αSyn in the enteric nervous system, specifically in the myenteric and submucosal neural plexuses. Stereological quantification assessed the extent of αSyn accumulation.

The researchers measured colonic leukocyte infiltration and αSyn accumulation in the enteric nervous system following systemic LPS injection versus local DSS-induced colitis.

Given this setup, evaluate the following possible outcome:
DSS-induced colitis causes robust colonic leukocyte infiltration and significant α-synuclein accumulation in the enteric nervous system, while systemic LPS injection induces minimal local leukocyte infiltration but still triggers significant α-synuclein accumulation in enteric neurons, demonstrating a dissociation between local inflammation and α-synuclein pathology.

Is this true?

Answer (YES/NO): NO